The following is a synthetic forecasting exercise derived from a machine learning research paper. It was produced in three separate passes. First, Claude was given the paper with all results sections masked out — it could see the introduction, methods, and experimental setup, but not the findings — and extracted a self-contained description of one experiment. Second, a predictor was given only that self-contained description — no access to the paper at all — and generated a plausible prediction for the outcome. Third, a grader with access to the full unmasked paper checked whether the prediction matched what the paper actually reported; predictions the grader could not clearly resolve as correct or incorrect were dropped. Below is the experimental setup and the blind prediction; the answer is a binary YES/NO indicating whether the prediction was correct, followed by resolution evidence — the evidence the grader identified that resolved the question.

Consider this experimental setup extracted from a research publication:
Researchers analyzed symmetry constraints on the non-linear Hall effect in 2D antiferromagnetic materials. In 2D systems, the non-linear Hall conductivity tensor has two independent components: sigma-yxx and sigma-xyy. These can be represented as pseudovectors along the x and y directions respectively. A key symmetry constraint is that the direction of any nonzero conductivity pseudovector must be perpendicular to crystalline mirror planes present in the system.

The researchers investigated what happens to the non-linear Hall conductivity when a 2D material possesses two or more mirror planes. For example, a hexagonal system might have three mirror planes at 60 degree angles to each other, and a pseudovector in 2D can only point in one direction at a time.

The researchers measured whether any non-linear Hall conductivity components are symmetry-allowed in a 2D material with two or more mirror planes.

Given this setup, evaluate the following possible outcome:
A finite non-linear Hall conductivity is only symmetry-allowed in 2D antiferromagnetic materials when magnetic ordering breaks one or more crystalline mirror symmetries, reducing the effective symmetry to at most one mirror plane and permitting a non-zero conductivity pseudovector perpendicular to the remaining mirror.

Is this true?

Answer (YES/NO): NO